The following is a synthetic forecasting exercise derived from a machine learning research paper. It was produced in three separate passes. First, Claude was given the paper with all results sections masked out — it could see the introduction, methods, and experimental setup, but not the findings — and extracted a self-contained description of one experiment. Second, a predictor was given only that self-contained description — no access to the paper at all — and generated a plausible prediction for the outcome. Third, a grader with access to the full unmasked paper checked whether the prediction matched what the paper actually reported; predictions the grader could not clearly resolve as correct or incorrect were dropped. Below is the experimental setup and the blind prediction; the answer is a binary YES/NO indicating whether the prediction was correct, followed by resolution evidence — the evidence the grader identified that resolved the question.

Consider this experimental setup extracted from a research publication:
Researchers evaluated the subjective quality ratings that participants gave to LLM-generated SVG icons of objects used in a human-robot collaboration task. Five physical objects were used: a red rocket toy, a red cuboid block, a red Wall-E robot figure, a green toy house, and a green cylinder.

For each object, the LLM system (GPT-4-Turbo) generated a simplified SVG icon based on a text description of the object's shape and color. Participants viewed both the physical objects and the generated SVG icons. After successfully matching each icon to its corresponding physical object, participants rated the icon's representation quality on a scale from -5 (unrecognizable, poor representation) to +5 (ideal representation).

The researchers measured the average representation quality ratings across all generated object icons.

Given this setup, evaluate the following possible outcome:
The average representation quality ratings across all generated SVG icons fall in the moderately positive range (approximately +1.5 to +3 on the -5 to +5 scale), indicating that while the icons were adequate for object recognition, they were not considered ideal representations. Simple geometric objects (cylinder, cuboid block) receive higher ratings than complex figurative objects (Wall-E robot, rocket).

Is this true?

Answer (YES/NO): NO